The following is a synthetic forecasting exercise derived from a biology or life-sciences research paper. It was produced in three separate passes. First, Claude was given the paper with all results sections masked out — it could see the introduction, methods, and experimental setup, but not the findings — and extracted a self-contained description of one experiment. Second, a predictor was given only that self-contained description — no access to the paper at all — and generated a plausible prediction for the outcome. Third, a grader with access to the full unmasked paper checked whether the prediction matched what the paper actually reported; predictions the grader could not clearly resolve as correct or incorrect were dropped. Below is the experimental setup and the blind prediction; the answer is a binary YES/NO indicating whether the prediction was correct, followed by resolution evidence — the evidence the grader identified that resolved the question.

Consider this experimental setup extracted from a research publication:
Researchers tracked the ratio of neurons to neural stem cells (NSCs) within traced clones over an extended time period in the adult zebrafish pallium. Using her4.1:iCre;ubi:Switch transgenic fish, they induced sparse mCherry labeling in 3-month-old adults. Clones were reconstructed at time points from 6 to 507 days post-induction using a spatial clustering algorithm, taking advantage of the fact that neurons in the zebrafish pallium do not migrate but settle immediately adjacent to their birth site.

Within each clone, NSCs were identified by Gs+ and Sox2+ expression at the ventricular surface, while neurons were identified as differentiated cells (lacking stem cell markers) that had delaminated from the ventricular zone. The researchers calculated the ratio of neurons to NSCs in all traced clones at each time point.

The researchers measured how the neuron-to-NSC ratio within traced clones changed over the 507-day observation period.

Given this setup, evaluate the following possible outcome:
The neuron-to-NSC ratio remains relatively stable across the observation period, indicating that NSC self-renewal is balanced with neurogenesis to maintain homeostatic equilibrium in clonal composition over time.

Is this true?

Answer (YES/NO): NO